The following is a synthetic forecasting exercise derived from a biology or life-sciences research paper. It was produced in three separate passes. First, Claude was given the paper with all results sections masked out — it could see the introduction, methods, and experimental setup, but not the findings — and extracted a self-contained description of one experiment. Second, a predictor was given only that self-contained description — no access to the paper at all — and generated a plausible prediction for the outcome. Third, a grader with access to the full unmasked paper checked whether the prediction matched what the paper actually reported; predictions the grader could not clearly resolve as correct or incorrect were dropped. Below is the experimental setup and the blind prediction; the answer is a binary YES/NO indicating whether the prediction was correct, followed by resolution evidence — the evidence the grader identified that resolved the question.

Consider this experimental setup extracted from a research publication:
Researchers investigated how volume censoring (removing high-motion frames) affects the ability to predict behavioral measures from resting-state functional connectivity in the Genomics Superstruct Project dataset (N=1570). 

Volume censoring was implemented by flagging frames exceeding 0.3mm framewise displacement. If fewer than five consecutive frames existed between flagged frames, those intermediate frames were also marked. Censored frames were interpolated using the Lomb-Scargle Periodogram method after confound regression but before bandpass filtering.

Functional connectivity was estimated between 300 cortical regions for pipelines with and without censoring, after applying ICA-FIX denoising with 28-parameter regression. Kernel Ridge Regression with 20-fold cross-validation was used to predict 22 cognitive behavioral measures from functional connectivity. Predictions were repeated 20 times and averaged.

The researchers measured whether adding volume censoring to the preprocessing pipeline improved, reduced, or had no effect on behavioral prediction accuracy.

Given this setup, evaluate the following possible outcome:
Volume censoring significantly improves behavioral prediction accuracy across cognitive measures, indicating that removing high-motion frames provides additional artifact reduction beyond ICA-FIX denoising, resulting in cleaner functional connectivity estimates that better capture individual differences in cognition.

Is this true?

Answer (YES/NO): NO